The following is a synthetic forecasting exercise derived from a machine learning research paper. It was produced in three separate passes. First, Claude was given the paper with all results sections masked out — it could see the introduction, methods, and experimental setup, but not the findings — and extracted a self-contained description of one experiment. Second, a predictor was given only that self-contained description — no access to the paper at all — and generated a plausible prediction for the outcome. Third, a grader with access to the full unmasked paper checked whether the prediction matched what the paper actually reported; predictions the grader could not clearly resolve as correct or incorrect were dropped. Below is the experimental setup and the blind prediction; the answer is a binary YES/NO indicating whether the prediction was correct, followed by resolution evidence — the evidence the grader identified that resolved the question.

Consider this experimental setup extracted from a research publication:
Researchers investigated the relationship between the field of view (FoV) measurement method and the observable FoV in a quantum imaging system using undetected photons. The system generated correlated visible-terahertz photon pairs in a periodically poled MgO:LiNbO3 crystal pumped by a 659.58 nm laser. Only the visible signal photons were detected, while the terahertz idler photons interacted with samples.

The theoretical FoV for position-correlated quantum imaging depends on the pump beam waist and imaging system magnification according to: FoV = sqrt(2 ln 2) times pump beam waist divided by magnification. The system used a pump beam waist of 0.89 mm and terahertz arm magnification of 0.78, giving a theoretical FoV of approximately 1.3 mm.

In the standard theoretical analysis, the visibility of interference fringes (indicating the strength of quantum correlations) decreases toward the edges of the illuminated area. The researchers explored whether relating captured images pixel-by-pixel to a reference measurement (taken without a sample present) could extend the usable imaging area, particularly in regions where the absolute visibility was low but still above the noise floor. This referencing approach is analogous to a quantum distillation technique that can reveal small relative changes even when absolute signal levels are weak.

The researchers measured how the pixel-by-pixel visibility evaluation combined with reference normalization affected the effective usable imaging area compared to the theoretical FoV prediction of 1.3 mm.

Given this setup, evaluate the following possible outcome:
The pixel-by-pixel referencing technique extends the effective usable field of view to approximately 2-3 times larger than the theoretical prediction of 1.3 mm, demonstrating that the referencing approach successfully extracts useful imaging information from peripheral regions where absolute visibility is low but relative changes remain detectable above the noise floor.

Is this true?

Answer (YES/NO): NO